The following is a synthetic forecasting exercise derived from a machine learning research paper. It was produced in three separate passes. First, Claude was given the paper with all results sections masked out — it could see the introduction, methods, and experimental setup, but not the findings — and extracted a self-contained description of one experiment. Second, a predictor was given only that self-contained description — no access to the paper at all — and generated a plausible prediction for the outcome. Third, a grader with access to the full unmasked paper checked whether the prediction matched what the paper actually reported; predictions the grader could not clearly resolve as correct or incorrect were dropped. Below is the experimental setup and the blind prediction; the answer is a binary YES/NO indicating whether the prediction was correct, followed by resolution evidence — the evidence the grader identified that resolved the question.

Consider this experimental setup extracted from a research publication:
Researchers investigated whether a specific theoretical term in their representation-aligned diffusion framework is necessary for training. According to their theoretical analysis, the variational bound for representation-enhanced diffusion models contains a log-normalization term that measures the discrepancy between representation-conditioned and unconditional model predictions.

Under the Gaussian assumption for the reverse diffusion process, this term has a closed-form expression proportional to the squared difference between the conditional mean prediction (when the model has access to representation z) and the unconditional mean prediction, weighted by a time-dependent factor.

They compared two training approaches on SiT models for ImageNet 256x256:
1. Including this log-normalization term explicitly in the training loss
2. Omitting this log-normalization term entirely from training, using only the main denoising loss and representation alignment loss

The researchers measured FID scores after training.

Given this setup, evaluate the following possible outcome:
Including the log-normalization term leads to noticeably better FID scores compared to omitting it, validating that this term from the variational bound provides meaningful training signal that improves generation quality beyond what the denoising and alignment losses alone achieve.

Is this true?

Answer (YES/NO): NO